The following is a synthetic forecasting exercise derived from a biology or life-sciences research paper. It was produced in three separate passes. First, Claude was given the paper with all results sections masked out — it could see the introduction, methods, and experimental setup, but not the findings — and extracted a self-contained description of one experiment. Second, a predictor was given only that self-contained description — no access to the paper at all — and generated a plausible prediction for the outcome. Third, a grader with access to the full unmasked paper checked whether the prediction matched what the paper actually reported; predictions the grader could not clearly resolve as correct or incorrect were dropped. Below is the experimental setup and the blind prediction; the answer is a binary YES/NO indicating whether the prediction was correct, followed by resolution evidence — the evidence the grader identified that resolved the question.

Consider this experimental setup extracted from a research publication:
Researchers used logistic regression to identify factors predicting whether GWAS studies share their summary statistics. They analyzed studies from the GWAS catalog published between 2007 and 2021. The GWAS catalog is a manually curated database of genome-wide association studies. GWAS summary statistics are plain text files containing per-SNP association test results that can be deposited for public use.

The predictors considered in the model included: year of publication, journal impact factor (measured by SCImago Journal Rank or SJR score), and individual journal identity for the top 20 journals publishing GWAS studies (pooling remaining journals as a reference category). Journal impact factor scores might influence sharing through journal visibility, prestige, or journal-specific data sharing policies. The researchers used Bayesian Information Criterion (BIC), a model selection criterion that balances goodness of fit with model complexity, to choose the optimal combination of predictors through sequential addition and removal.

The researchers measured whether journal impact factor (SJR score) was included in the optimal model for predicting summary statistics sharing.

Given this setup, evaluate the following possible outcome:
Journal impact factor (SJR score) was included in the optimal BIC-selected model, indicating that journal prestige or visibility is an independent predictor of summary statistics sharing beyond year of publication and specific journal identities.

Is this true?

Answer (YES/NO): YES